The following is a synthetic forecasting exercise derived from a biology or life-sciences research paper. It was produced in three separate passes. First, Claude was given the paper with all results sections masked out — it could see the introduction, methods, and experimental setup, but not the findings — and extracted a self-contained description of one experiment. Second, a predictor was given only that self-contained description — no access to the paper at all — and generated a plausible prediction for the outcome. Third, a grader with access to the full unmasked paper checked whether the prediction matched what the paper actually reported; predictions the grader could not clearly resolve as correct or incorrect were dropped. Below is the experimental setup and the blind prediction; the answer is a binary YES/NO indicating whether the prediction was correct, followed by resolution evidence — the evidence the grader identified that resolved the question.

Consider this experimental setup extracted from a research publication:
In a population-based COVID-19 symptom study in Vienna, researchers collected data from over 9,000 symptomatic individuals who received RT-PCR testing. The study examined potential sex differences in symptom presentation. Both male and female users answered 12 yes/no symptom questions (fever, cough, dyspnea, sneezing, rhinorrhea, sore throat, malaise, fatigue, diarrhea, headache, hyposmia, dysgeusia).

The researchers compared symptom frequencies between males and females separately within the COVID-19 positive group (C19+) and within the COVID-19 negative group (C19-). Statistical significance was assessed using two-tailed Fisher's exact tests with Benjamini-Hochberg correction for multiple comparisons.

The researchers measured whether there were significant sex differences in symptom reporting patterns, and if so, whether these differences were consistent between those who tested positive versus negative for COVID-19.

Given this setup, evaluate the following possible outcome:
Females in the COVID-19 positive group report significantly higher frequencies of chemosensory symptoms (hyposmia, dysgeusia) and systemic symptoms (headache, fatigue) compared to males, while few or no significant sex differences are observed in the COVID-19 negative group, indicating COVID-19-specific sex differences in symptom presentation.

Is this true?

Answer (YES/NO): NO